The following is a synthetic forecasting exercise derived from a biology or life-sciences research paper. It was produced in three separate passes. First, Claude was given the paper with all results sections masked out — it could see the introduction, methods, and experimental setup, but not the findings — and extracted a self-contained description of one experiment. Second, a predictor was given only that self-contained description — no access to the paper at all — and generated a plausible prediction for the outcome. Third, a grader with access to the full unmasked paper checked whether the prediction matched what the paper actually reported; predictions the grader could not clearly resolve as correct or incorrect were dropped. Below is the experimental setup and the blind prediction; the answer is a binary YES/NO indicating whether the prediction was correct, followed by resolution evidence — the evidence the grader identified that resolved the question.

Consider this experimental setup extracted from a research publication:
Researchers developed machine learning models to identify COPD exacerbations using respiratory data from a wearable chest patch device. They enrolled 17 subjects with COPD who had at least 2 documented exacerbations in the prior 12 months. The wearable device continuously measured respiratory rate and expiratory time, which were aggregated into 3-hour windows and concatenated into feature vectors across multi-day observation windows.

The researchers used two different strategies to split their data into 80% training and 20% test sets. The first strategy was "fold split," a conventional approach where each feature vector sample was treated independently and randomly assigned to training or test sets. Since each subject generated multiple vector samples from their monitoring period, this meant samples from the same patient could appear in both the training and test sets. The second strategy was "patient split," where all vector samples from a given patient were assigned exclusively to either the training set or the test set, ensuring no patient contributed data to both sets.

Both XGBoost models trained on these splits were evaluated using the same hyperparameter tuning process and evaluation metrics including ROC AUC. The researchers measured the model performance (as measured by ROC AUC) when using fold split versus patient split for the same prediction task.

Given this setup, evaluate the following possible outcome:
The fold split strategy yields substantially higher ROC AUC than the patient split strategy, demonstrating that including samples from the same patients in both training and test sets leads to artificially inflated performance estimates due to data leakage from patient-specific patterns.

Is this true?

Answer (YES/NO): NO